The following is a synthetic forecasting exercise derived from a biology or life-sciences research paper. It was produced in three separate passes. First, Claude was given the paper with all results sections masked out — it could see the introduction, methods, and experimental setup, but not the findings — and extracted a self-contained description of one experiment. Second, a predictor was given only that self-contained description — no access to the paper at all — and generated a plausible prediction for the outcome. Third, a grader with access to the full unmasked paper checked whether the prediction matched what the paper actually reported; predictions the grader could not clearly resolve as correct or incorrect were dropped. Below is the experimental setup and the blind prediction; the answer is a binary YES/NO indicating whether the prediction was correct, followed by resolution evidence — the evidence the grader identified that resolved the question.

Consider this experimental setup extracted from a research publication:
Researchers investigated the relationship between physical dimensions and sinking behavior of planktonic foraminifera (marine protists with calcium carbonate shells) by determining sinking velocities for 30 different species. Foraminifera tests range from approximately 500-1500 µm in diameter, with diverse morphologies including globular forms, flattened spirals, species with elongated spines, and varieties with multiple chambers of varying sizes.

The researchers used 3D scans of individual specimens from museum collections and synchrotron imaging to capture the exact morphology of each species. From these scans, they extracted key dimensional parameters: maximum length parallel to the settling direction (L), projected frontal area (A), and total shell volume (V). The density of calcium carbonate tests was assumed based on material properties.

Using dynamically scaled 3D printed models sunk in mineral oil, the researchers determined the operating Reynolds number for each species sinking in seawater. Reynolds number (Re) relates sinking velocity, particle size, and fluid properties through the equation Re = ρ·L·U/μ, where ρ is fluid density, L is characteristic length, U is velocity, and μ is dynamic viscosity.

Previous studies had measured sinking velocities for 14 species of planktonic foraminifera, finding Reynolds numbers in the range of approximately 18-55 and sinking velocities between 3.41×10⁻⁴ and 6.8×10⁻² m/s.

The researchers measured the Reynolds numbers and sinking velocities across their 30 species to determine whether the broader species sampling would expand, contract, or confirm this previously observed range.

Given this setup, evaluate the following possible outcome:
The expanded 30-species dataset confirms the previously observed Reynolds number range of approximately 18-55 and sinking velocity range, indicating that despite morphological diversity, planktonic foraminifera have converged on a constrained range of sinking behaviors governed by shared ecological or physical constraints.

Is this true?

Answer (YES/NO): YES